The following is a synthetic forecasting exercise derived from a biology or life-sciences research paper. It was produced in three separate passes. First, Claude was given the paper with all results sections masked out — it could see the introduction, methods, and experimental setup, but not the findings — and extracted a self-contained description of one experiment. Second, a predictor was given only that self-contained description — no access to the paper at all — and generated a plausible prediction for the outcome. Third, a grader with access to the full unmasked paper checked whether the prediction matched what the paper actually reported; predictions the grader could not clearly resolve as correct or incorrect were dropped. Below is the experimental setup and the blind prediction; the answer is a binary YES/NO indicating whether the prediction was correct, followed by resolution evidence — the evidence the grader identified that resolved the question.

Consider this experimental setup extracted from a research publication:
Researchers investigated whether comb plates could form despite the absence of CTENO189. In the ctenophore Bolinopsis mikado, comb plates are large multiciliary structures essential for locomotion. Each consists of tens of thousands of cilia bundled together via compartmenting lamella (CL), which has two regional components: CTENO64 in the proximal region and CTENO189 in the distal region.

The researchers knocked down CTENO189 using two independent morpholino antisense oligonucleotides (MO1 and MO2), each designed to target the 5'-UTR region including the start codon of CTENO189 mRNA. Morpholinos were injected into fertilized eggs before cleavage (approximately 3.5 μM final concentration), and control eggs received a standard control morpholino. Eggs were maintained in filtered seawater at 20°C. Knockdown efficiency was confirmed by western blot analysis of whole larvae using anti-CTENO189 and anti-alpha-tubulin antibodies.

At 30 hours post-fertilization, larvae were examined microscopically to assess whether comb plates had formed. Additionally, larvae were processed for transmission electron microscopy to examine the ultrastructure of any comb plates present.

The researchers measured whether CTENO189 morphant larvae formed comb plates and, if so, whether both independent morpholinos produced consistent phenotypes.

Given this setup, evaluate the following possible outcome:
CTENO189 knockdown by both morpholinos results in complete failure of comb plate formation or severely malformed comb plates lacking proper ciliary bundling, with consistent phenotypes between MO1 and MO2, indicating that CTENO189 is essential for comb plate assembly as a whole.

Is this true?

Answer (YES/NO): NO